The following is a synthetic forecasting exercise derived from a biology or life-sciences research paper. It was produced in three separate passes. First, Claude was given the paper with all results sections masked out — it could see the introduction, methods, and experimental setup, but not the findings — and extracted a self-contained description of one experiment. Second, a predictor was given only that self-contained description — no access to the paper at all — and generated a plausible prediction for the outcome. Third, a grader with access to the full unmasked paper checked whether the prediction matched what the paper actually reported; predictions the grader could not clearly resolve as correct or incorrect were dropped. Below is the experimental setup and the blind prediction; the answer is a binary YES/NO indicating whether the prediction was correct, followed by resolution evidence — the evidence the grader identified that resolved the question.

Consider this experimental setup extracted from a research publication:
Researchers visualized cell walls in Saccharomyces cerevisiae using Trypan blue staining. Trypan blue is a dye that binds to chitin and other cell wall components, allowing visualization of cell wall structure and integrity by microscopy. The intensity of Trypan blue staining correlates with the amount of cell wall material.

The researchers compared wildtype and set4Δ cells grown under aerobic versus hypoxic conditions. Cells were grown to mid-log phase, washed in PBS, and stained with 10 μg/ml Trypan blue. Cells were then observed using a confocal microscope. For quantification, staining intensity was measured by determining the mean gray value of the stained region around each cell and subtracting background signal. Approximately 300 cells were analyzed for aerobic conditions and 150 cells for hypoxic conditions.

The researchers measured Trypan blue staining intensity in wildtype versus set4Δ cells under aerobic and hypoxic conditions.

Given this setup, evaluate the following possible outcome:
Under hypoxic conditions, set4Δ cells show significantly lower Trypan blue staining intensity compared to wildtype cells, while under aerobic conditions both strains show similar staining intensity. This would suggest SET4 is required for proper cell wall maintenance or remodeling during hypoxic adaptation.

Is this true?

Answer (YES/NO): NO